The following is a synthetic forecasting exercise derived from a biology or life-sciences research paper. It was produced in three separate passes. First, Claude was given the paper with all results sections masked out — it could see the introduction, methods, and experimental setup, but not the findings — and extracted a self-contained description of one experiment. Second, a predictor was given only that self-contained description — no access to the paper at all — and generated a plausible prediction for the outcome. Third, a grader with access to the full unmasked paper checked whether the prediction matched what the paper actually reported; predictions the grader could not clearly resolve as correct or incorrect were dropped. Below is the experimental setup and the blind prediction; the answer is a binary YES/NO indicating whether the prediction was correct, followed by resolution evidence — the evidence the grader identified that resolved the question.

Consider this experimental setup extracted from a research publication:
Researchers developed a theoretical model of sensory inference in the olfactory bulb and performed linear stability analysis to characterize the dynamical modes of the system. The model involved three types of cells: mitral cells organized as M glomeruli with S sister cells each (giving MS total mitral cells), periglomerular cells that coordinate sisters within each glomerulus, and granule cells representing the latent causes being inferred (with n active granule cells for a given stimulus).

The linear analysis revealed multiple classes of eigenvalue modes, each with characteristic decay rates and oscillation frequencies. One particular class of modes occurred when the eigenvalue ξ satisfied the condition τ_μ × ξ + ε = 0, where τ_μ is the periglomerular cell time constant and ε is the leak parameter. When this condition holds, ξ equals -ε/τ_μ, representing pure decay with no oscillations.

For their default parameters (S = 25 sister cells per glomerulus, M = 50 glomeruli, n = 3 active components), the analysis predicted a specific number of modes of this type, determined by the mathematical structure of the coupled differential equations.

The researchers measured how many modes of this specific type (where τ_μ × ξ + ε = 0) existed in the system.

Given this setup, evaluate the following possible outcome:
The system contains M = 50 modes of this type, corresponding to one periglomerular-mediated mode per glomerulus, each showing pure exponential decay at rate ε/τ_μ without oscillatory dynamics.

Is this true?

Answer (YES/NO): YES